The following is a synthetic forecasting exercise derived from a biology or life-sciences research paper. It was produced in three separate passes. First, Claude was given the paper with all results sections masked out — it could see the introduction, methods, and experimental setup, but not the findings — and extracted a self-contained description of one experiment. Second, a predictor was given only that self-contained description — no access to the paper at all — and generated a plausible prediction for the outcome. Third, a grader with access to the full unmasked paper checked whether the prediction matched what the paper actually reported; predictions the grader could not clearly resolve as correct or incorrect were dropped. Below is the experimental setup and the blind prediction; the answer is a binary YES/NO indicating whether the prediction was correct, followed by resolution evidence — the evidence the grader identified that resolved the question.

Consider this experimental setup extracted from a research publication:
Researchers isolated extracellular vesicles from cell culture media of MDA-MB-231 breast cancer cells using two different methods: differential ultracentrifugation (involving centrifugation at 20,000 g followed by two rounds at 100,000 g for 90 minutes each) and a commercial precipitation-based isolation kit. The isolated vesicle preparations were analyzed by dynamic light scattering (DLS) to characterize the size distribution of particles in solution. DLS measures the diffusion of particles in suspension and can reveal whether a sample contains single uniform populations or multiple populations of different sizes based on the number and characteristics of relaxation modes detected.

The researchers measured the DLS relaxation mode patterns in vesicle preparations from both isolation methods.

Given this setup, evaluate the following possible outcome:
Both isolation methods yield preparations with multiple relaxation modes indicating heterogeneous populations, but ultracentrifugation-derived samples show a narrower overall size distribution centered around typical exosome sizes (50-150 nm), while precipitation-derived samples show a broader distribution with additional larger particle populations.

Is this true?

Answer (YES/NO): NO